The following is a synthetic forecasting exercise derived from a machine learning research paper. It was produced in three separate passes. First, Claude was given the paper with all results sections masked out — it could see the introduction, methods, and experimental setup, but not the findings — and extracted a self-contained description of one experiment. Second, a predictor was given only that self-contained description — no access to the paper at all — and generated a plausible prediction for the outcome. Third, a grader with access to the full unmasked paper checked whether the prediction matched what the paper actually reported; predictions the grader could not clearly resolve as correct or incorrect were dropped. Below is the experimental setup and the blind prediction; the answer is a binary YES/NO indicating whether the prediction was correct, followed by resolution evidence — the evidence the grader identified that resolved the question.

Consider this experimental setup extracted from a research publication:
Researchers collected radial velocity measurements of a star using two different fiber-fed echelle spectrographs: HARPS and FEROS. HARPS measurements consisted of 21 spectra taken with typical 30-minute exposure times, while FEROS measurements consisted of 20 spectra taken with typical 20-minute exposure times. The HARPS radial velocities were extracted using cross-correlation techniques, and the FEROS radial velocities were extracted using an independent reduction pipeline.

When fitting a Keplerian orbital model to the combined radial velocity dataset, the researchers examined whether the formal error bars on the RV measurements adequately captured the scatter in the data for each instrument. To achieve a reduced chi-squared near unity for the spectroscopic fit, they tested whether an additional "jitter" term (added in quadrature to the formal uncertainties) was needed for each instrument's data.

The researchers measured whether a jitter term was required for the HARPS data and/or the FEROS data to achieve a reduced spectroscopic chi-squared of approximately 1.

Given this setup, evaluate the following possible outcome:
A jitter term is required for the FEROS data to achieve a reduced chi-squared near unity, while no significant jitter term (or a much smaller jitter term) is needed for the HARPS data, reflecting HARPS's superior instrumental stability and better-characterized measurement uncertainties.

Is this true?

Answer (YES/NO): YES